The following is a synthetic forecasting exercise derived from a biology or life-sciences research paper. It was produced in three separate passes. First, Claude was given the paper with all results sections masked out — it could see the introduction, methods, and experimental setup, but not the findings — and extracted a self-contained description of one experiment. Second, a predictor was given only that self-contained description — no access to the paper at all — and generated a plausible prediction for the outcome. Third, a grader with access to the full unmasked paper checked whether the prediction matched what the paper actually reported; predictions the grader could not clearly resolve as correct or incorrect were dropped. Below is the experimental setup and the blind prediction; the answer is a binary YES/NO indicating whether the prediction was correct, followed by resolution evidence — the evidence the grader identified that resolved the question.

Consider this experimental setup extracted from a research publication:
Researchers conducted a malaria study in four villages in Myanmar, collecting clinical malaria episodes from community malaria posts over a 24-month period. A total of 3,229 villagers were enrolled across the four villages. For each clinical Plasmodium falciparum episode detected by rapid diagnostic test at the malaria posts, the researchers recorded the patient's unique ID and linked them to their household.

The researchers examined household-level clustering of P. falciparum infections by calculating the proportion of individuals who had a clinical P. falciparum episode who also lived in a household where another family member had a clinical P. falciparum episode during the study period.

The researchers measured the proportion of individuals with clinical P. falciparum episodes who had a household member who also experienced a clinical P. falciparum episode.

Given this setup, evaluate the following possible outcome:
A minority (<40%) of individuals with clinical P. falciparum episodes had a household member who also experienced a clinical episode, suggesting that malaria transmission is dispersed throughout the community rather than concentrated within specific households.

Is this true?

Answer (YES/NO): NO